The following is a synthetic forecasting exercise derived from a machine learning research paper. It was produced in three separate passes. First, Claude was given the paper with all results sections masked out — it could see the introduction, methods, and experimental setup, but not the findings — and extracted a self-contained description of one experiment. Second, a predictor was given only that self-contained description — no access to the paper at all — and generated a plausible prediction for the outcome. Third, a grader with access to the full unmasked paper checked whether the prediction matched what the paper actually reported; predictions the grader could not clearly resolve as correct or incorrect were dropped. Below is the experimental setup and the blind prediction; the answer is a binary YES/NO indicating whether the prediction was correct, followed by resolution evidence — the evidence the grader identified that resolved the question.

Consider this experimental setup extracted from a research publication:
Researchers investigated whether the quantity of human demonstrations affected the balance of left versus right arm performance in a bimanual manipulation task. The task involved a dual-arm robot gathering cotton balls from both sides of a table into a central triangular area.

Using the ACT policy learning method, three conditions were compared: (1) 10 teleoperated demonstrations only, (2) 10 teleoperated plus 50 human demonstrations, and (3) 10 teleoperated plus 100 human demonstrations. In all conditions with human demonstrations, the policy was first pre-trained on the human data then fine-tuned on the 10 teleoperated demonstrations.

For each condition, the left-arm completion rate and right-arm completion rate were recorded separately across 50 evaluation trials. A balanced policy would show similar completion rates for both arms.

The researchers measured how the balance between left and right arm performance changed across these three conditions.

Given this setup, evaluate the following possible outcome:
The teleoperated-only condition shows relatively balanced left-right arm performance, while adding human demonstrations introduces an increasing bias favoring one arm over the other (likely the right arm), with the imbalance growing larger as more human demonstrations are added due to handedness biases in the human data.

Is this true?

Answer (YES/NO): NO